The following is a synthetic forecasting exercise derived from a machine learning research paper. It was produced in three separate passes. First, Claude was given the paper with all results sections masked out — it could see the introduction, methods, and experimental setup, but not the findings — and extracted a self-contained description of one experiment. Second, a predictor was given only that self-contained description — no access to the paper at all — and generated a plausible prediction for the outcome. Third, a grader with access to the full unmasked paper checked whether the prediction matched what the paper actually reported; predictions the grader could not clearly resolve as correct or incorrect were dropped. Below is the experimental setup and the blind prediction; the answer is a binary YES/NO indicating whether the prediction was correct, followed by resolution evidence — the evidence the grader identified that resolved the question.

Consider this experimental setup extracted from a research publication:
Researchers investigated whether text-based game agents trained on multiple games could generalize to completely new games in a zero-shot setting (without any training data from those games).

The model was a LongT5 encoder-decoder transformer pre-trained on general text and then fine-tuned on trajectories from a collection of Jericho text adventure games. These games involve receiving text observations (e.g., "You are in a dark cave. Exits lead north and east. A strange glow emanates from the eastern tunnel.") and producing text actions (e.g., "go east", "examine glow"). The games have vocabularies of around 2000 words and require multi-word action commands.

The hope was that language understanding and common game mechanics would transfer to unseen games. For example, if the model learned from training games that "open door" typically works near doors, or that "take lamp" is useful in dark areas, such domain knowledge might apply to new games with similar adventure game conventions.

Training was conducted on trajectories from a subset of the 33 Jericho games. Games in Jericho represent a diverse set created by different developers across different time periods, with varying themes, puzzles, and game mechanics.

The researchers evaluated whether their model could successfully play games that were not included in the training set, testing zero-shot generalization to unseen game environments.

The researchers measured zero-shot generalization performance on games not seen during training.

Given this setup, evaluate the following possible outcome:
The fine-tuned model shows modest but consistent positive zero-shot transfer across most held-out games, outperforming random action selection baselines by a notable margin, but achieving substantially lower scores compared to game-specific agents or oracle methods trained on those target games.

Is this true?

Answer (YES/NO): NO